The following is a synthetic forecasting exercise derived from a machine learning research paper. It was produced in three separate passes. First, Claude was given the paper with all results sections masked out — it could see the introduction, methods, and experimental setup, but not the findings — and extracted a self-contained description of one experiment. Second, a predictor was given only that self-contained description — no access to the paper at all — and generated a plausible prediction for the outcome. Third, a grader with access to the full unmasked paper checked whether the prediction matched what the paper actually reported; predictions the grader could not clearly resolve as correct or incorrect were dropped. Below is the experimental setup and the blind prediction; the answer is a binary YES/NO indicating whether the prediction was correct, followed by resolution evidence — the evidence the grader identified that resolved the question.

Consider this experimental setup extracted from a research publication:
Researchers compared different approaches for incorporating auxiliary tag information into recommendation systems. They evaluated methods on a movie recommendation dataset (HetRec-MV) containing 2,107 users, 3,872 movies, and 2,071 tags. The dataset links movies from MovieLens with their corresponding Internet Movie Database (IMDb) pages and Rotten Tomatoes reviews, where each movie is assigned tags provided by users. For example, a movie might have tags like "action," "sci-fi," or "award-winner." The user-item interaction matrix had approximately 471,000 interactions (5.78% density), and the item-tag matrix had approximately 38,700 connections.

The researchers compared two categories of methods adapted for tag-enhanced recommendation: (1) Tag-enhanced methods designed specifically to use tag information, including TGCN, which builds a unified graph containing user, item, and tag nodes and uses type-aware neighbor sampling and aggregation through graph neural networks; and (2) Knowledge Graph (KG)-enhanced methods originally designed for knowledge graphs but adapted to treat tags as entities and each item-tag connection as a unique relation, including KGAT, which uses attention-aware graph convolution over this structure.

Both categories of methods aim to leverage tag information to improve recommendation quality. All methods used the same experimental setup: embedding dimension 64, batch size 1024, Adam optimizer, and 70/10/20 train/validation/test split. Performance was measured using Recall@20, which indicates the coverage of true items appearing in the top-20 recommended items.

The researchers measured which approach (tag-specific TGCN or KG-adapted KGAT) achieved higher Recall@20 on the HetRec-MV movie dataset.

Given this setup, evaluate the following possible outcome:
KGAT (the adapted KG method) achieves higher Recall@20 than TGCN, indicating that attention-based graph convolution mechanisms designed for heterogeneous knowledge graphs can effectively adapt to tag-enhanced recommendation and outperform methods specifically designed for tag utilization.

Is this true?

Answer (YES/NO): NO